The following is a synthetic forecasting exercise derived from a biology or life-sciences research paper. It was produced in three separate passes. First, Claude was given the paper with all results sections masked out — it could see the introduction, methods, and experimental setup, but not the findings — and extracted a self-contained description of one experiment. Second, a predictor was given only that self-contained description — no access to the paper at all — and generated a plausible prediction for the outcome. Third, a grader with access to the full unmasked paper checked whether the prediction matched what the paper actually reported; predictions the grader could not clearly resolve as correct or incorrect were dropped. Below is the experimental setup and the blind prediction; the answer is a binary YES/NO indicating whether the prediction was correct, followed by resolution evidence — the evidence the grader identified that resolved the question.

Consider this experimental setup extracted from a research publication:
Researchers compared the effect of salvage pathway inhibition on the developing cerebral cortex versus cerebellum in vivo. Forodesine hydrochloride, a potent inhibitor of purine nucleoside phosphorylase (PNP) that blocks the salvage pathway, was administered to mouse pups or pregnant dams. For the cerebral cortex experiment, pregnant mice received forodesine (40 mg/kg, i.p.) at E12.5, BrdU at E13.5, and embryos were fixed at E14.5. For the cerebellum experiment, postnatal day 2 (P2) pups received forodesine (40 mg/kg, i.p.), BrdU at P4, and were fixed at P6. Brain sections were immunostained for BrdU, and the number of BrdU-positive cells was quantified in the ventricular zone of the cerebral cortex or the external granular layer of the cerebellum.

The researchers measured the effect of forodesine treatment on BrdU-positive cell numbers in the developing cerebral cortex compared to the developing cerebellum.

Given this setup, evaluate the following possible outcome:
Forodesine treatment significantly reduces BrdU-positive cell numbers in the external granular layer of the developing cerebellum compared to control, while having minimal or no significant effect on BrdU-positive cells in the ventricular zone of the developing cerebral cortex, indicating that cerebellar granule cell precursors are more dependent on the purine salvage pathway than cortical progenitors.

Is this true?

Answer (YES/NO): NO